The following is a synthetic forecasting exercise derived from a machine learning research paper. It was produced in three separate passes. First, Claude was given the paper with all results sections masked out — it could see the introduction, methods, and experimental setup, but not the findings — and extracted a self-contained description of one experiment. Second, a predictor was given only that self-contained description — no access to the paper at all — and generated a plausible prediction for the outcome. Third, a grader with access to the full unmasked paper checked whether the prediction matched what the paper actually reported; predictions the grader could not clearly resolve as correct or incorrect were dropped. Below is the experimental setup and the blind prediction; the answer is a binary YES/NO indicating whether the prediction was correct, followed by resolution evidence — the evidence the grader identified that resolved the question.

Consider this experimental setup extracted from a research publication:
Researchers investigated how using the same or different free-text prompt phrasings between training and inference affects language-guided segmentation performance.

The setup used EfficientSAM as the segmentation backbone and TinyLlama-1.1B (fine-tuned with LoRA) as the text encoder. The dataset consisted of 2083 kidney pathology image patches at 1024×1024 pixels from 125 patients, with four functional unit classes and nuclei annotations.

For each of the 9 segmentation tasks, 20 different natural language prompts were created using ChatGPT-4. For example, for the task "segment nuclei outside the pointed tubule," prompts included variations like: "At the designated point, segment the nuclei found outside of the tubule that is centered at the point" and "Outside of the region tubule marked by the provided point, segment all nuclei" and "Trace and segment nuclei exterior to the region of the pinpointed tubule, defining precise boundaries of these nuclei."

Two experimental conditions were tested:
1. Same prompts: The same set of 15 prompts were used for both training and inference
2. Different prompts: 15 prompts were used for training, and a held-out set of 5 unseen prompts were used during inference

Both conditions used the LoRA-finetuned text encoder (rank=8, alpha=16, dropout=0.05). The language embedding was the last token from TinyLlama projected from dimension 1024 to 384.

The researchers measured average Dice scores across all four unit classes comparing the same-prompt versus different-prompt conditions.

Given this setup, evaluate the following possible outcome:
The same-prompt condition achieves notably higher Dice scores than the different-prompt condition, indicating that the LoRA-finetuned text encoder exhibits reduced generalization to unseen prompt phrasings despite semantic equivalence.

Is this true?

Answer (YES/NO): NO